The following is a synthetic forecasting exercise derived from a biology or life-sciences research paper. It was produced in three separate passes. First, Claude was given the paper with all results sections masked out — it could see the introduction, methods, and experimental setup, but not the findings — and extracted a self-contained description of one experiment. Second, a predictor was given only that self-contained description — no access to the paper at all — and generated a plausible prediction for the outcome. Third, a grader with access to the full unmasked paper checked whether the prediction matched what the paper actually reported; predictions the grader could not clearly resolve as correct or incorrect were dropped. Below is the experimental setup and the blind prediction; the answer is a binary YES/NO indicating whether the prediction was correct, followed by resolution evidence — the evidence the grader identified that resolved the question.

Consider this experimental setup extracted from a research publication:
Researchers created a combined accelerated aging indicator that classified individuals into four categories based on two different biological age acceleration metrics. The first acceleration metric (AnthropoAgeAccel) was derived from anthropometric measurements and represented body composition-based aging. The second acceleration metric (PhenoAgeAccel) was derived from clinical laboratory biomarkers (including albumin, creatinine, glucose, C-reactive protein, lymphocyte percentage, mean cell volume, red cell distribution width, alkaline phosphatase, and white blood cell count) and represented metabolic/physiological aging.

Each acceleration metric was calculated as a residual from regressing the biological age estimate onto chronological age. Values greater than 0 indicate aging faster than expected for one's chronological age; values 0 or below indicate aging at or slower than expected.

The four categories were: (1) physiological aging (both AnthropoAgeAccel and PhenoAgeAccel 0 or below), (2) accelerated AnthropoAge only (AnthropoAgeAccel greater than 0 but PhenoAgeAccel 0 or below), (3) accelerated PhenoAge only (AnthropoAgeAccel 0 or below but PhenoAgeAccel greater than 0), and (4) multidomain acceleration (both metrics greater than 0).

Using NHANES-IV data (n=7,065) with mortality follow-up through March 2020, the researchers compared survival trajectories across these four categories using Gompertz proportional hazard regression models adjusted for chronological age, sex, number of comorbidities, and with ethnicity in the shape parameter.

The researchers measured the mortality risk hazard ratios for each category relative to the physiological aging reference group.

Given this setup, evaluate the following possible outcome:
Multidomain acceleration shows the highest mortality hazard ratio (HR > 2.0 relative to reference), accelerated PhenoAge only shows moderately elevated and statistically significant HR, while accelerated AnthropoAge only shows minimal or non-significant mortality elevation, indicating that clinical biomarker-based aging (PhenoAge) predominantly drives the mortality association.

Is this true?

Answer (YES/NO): NO